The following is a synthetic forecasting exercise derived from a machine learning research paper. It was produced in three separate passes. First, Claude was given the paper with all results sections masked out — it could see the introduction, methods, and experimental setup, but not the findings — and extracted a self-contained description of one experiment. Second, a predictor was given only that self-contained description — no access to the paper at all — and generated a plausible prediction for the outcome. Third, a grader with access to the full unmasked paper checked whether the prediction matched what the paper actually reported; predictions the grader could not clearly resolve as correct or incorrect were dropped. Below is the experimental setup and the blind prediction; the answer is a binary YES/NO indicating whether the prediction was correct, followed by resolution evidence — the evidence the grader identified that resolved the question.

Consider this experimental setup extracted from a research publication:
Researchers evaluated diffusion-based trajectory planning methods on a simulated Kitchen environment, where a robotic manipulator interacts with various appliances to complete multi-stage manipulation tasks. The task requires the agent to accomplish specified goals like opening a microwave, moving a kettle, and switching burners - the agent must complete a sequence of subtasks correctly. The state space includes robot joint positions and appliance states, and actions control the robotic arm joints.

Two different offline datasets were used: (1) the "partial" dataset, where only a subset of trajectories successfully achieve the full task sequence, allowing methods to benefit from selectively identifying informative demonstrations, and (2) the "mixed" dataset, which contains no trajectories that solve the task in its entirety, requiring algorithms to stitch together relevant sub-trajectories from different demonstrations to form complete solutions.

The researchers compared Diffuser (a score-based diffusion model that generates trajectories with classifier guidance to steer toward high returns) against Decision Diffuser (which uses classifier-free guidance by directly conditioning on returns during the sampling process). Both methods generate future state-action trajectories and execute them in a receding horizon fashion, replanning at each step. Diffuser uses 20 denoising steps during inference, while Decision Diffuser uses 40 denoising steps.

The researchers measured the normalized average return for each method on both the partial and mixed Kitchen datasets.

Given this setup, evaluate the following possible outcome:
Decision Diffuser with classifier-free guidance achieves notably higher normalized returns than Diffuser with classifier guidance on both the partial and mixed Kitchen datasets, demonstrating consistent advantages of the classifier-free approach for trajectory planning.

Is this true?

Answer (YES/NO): YES